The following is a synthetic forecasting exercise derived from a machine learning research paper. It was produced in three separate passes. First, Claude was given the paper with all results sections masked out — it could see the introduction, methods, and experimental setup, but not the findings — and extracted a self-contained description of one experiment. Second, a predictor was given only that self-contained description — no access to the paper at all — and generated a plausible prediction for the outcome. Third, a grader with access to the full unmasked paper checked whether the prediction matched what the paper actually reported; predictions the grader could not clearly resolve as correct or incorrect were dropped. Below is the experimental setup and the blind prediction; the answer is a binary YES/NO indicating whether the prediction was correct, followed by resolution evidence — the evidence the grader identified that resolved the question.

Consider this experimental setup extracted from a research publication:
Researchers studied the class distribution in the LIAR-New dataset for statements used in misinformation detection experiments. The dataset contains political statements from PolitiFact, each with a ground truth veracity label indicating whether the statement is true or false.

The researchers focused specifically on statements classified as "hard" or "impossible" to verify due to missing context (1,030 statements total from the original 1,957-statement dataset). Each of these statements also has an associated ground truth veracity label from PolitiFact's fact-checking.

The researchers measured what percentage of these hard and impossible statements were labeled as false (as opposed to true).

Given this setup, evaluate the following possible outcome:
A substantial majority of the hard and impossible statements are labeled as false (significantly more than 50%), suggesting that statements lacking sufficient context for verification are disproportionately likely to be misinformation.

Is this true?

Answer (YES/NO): YES